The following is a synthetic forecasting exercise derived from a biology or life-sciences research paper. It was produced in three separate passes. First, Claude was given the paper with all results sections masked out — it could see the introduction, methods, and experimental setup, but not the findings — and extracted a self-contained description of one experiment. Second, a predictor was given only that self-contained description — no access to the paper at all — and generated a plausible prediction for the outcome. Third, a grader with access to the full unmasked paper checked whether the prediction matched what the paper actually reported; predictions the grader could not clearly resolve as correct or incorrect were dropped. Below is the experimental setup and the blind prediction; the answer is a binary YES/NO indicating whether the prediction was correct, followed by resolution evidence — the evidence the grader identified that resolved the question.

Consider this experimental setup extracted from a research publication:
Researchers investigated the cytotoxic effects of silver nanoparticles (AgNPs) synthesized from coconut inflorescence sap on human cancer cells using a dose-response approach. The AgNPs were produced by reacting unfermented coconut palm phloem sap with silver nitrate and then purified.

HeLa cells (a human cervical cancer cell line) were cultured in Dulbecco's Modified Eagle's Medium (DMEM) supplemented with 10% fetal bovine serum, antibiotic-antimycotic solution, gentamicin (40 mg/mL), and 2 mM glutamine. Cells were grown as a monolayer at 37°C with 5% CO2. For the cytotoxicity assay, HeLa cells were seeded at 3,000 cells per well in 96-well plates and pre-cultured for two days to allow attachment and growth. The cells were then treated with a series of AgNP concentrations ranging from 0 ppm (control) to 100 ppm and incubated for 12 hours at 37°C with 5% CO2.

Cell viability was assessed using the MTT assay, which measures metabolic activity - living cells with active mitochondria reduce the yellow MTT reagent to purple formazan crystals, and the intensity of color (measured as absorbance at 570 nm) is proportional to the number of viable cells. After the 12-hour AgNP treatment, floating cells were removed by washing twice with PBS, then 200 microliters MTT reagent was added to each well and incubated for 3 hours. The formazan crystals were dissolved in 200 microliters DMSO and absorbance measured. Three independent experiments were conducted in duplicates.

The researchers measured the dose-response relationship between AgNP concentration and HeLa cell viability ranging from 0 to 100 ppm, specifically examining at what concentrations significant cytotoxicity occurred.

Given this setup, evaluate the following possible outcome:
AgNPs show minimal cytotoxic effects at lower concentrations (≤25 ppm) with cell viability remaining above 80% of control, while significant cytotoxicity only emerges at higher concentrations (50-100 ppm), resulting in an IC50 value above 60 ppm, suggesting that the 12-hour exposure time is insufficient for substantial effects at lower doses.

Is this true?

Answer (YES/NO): NO